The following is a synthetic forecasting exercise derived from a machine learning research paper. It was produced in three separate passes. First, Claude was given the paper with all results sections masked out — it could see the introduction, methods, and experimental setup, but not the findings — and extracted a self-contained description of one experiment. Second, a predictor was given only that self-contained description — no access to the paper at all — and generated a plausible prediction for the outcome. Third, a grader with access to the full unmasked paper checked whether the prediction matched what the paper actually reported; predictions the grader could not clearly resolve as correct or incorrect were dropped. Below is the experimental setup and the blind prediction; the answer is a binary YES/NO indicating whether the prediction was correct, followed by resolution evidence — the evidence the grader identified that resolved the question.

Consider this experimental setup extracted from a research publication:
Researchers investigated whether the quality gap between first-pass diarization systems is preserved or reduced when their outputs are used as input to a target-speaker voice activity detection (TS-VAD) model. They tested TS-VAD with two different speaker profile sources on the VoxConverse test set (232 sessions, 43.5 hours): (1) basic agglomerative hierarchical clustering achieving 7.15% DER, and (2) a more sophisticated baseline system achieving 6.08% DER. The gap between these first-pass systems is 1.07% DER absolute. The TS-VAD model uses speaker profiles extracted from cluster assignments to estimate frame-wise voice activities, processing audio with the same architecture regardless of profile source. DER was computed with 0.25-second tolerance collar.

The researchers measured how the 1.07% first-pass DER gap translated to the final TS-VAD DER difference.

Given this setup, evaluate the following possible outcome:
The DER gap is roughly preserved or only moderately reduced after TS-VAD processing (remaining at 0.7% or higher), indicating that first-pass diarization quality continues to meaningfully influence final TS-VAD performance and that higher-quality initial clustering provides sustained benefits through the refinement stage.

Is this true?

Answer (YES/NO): NO